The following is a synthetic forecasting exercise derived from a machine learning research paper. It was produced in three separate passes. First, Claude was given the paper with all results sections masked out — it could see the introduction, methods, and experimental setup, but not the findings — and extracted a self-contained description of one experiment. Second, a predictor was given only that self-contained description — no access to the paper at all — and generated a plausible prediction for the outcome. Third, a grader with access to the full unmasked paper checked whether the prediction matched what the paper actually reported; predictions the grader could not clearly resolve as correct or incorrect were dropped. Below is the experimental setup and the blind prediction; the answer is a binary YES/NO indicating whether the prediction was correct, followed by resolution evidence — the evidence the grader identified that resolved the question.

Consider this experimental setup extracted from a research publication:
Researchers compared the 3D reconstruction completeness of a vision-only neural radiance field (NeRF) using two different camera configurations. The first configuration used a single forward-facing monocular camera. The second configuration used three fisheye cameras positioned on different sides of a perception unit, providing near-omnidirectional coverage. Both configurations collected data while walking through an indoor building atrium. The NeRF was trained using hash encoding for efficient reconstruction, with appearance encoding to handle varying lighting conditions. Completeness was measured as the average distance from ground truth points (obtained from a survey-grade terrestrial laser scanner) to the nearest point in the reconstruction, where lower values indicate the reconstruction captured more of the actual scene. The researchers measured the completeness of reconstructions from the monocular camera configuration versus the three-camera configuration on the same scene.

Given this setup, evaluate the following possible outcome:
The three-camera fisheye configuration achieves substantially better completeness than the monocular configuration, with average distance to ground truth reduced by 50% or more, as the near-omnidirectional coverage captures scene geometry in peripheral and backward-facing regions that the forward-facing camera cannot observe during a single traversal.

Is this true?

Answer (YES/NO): YES